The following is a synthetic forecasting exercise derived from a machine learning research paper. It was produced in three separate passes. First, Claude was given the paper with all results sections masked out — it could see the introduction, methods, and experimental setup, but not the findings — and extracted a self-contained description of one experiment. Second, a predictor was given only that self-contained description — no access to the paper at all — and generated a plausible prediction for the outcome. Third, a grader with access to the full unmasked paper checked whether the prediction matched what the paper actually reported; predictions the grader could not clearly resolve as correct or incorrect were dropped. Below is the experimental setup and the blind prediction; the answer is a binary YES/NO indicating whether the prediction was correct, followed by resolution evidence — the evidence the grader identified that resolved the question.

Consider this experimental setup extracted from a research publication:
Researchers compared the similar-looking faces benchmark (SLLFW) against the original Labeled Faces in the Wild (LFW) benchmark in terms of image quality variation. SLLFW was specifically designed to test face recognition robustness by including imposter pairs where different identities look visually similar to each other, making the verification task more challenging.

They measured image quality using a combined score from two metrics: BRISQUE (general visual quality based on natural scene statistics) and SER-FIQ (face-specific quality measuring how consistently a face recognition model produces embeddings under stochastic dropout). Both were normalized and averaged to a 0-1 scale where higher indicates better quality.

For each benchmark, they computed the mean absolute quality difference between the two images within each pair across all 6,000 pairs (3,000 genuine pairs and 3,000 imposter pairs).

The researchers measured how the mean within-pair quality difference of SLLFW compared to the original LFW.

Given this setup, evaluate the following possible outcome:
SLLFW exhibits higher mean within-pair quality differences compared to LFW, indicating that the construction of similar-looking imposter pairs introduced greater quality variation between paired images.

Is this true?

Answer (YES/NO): NO